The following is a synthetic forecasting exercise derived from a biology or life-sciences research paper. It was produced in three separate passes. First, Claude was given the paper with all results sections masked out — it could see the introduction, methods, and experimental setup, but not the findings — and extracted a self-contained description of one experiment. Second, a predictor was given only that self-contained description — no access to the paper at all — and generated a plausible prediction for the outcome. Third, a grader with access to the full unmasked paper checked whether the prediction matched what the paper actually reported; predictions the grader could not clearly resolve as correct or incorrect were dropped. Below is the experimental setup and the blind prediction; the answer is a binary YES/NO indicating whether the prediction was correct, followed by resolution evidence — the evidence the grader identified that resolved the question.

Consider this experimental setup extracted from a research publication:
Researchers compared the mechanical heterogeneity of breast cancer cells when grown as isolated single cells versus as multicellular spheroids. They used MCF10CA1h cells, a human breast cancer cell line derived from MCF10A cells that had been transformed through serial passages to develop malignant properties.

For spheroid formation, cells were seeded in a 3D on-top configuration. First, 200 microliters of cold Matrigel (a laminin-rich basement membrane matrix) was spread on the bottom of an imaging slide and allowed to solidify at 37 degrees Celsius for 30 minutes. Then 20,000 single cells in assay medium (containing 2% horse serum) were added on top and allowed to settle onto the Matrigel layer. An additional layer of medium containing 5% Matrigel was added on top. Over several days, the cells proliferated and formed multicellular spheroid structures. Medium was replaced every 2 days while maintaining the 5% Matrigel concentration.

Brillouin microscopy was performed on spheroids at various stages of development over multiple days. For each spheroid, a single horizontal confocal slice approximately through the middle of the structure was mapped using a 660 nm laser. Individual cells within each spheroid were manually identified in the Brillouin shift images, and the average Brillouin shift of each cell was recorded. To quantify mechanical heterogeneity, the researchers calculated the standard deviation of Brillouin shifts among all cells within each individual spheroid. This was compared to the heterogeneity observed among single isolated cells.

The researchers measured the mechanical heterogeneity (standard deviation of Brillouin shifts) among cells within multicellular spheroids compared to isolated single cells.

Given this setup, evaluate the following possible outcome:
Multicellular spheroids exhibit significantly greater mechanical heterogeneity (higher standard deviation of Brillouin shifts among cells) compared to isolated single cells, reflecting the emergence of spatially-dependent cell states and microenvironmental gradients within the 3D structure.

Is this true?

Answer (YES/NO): NO